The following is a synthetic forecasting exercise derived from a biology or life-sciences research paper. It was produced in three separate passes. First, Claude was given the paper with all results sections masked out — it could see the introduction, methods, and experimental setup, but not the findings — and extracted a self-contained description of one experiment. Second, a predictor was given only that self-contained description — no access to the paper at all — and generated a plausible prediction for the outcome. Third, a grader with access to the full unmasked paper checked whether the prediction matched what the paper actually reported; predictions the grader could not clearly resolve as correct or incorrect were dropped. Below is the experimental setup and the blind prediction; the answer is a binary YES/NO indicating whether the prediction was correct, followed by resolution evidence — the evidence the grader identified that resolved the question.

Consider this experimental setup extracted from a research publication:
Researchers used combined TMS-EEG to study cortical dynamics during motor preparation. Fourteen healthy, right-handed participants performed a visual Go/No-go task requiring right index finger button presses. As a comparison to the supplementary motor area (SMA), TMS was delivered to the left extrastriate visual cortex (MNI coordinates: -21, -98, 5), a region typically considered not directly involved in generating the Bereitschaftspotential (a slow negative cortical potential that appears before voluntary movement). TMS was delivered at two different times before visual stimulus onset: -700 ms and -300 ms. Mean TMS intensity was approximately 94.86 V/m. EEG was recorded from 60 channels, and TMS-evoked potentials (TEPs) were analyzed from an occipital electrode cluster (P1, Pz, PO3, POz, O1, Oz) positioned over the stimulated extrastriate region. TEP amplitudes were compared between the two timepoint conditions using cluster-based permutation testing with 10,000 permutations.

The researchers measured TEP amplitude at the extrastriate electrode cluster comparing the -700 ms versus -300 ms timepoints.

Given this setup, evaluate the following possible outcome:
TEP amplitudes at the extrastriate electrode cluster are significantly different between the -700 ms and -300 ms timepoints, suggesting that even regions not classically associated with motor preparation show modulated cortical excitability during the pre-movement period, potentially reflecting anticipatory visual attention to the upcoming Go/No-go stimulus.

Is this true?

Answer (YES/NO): NO